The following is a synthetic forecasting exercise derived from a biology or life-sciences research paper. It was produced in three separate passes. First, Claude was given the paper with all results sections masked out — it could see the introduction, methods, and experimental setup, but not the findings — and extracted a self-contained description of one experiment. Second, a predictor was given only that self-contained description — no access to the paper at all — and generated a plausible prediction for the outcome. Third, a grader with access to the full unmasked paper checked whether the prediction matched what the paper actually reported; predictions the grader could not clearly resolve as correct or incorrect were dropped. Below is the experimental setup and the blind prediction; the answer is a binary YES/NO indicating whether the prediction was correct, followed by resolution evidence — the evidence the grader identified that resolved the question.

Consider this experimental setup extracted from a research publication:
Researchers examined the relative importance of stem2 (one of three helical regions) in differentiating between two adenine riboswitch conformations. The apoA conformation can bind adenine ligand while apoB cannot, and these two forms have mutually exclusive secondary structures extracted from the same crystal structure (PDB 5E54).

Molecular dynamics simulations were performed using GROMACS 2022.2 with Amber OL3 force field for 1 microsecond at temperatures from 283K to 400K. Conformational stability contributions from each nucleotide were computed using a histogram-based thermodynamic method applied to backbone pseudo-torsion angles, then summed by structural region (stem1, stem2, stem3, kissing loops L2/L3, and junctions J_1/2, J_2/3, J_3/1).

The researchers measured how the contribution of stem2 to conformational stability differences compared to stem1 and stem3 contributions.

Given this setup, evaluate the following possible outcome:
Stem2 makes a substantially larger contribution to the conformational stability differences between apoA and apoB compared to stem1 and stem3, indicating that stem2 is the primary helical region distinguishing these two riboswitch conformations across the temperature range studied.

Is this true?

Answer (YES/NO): YES